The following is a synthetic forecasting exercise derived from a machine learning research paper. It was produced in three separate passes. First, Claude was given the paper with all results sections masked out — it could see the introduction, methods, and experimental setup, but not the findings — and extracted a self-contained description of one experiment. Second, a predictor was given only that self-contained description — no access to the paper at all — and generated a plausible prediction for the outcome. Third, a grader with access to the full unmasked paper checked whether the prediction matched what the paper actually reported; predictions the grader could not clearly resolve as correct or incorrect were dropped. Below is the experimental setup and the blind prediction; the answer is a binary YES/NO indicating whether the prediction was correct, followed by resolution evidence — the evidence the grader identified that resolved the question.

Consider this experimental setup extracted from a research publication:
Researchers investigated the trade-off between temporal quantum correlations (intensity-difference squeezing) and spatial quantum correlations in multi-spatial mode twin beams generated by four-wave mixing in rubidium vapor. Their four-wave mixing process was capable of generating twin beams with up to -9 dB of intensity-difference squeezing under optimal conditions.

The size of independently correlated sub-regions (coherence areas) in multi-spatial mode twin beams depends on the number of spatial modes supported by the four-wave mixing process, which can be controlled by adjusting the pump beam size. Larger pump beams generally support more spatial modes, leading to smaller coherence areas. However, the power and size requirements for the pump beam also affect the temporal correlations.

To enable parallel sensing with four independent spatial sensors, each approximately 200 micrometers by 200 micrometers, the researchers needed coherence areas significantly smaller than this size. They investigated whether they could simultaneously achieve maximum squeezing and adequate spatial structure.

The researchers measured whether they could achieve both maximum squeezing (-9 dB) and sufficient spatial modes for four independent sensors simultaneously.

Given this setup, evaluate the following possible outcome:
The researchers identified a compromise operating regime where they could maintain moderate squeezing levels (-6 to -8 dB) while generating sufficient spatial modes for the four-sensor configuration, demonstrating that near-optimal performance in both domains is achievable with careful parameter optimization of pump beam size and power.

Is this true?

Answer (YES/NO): NO